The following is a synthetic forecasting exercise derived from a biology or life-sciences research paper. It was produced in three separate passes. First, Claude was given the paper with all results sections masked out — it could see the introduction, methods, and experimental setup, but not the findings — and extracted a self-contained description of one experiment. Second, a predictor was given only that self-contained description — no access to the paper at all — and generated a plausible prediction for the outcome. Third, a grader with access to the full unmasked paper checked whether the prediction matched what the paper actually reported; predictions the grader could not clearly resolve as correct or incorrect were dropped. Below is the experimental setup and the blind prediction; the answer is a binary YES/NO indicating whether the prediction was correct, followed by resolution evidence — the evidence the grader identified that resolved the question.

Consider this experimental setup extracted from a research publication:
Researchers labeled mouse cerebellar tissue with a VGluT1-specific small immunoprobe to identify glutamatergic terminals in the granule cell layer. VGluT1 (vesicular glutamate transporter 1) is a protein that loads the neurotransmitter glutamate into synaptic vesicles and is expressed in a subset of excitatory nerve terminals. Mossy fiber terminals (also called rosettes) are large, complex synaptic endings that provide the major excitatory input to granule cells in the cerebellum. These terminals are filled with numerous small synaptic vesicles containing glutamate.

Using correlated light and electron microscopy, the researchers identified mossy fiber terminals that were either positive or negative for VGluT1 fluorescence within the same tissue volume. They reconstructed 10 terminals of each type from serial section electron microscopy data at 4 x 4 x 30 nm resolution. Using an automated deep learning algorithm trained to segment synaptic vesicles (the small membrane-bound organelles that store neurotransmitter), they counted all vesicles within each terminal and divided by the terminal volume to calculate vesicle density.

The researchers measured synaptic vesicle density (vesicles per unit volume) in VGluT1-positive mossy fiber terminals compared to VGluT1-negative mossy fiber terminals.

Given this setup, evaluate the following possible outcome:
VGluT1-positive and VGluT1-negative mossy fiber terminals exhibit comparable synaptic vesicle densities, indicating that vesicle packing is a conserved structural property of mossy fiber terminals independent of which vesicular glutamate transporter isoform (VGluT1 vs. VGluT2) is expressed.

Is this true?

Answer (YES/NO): NO